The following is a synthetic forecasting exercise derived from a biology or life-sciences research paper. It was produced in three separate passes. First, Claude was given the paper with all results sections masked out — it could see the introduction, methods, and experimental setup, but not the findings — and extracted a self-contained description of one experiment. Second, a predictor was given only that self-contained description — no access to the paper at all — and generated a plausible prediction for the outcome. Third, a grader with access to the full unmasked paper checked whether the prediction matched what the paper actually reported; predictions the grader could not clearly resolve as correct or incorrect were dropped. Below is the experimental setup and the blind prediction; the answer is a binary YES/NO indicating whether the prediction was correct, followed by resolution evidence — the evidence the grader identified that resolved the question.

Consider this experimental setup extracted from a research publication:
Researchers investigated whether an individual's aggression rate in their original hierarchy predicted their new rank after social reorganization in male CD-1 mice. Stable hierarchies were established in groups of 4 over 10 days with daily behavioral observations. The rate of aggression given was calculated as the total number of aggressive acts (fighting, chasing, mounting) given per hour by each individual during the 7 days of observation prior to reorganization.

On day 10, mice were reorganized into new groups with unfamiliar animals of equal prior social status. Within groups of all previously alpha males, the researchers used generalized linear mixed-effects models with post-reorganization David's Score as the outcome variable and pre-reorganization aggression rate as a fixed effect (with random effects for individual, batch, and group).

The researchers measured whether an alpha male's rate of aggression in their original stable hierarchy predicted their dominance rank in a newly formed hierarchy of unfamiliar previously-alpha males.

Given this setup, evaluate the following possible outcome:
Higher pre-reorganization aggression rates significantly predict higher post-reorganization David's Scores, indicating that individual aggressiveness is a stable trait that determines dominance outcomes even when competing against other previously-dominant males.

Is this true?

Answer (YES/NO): NO